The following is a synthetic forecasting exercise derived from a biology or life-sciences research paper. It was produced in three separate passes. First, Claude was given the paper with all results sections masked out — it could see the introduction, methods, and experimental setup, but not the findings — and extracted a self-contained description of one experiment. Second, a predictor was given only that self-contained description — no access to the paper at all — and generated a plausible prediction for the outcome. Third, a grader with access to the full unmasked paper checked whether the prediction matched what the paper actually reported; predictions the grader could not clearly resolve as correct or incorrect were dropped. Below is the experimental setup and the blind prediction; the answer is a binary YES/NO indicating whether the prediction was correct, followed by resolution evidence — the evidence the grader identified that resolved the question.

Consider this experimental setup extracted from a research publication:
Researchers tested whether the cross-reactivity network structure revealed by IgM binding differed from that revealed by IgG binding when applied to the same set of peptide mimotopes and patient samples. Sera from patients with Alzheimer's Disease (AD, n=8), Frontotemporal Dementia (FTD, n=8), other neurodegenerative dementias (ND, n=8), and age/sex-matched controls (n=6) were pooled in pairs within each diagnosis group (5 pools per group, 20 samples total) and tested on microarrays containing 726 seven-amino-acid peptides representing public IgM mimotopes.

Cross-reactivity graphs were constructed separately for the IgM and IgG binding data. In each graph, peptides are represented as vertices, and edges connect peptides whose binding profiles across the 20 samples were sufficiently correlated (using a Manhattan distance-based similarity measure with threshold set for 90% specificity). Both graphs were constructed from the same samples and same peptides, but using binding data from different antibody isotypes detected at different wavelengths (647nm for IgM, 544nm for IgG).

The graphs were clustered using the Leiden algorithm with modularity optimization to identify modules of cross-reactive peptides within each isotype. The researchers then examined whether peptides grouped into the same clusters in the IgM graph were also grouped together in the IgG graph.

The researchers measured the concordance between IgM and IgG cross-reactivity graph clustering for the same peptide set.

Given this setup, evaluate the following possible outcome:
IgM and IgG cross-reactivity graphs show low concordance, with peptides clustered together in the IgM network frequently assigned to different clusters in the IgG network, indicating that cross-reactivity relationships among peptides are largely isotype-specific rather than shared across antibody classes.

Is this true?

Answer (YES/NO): YES